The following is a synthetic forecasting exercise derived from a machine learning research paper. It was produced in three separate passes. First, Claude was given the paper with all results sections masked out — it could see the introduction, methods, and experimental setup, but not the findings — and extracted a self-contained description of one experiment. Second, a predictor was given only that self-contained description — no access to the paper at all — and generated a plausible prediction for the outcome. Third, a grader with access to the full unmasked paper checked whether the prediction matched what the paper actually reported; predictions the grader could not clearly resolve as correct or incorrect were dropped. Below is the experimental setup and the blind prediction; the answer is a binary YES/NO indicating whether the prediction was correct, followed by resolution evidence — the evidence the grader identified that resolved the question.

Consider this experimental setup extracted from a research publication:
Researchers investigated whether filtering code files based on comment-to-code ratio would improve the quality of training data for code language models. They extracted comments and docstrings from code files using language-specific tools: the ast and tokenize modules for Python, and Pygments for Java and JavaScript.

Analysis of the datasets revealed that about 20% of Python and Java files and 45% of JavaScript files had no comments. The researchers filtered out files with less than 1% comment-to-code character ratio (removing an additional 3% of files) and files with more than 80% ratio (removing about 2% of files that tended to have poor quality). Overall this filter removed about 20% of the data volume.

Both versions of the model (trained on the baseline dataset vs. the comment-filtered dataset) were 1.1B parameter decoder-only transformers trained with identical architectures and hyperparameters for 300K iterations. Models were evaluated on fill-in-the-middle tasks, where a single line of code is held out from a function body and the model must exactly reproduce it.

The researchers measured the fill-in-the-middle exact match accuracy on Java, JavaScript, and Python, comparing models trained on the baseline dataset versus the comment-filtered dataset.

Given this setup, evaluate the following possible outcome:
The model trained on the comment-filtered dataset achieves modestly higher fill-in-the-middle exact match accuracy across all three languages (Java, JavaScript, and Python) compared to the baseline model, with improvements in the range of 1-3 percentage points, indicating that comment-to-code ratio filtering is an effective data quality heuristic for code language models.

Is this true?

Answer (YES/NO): NO